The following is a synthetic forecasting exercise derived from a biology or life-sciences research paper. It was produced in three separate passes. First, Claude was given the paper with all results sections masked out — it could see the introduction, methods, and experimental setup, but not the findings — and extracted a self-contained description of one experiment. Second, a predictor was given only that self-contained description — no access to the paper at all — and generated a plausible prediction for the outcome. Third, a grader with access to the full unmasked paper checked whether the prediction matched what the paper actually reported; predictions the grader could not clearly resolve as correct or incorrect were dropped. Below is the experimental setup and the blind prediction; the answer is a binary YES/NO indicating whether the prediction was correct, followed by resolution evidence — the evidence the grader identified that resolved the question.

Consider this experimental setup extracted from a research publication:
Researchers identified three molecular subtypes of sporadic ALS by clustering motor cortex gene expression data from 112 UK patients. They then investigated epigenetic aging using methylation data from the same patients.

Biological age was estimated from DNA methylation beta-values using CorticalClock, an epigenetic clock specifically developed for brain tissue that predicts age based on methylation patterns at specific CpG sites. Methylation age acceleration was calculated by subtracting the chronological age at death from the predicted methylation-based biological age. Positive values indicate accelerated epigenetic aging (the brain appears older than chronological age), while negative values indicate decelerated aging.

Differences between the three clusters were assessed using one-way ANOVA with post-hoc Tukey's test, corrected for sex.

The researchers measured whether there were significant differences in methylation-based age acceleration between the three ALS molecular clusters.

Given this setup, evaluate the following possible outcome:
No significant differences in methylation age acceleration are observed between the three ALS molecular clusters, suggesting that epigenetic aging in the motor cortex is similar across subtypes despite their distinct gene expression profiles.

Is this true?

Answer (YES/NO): NO